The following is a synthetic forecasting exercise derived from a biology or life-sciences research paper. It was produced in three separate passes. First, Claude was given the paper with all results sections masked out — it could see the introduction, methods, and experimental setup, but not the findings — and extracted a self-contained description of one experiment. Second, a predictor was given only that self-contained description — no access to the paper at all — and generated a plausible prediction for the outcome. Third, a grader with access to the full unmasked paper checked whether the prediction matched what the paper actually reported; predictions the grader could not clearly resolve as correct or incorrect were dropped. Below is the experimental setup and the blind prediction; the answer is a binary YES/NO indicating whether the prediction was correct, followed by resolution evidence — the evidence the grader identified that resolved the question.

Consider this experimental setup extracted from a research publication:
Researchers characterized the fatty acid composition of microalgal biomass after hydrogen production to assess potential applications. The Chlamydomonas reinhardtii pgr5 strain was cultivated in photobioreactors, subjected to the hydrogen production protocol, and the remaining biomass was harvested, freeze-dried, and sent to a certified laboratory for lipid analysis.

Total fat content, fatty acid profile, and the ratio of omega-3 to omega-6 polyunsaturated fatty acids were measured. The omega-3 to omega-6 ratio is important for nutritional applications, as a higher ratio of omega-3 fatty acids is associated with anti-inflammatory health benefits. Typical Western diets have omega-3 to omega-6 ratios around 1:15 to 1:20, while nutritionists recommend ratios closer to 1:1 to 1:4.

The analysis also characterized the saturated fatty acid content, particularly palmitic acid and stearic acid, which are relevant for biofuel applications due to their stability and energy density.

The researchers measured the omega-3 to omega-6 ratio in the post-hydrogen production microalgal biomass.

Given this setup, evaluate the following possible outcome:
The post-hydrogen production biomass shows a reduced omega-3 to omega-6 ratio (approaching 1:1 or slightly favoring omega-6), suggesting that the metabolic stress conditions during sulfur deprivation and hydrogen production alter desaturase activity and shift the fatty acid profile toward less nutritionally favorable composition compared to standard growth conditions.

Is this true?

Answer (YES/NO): NO